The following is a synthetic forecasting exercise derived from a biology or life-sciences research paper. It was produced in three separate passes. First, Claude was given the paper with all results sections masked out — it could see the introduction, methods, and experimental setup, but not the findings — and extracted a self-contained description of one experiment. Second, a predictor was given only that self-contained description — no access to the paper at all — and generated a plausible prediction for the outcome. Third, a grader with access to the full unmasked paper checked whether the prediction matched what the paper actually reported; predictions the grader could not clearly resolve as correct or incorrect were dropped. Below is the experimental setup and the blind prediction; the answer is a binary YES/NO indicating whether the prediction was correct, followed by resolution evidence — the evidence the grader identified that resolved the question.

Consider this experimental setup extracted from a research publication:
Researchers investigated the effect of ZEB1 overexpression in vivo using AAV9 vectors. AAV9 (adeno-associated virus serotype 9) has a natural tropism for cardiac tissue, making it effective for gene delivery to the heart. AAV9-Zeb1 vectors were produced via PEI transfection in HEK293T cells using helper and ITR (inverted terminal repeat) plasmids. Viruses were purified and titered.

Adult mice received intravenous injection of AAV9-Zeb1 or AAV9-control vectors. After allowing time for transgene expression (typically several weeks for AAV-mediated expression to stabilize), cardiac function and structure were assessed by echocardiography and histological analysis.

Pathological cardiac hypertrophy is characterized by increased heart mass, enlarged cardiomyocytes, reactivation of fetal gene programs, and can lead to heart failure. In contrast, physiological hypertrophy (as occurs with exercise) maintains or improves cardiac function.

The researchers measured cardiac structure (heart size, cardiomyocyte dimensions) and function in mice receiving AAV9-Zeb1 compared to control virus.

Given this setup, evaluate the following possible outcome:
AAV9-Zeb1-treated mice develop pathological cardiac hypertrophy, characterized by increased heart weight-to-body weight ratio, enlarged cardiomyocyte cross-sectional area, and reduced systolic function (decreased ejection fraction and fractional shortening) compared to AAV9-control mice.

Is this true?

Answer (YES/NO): NO